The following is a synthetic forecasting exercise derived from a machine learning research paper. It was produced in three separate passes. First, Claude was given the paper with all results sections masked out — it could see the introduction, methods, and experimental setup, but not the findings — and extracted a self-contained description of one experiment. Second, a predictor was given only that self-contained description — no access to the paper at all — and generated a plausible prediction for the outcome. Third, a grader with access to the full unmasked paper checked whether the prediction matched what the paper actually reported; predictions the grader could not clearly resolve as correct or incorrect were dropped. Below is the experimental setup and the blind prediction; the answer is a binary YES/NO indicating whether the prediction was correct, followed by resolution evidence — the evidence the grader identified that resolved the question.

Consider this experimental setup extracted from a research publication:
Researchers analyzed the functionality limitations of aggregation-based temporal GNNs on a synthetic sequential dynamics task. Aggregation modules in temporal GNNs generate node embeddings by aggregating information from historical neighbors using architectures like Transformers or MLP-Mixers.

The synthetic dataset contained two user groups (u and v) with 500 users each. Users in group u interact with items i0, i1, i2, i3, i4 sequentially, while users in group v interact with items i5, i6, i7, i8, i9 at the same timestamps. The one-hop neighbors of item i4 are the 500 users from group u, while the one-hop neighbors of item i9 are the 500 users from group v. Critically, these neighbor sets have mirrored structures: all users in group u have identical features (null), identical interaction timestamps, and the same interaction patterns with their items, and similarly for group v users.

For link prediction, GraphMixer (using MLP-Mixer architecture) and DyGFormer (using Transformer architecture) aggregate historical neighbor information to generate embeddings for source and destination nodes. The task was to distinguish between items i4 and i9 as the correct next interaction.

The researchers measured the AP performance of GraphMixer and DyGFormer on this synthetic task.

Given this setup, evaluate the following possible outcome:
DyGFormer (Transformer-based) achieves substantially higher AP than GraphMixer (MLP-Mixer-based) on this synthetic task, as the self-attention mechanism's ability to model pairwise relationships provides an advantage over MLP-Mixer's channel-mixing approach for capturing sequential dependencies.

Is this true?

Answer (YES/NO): NO